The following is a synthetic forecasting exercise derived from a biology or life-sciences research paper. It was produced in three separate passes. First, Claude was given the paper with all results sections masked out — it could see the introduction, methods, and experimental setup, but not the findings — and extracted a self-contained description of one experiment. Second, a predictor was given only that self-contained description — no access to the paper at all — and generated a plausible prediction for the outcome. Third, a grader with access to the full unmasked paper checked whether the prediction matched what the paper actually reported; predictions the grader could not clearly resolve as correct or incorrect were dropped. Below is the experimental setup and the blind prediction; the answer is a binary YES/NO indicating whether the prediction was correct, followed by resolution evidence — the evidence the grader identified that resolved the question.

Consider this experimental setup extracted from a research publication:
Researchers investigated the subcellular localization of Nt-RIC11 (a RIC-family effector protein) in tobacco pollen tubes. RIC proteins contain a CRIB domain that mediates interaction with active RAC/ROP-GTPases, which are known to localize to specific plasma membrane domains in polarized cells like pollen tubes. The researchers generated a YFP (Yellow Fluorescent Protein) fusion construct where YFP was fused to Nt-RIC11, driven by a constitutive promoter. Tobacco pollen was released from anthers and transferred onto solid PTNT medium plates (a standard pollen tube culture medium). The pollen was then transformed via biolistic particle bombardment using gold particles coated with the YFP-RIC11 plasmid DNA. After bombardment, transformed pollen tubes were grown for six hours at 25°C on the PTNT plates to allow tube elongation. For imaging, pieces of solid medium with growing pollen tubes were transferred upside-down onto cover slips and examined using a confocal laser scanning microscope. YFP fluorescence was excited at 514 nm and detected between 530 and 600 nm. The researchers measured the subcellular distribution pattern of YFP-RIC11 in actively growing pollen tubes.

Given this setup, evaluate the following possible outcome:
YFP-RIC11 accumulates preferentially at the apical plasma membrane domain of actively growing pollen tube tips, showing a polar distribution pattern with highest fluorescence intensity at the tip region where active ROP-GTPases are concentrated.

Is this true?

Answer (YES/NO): NO